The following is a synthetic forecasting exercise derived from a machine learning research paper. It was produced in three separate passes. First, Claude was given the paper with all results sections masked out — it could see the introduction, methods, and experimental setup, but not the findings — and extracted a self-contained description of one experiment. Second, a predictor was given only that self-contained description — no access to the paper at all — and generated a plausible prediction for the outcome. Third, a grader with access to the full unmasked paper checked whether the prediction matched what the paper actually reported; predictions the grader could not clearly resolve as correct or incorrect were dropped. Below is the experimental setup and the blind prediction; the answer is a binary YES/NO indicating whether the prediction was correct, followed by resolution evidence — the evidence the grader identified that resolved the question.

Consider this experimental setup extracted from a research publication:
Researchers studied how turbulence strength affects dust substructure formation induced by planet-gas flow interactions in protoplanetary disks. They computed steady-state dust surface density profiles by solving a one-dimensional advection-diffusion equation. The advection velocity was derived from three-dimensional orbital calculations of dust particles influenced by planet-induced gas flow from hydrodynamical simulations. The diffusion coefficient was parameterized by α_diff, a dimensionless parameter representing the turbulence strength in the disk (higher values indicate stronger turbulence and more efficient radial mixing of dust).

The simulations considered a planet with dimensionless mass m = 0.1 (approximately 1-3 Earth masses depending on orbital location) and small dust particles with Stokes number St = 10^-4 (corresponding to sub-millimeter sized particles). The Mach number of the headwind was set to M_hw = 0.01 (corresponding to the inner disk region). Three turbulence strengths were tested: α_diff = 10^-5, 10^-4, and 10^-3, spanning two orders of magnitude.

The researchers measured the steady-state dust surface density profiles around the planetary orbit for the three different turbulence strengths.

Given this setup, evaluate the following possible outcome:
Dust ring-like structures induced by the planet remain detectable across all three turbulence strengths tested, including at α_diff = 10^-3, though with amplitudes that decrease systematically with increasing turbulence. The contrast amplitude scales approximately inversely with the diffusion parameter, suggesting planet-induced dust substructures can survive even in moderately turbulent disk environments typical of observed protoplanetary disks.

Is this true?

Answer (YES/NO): NO